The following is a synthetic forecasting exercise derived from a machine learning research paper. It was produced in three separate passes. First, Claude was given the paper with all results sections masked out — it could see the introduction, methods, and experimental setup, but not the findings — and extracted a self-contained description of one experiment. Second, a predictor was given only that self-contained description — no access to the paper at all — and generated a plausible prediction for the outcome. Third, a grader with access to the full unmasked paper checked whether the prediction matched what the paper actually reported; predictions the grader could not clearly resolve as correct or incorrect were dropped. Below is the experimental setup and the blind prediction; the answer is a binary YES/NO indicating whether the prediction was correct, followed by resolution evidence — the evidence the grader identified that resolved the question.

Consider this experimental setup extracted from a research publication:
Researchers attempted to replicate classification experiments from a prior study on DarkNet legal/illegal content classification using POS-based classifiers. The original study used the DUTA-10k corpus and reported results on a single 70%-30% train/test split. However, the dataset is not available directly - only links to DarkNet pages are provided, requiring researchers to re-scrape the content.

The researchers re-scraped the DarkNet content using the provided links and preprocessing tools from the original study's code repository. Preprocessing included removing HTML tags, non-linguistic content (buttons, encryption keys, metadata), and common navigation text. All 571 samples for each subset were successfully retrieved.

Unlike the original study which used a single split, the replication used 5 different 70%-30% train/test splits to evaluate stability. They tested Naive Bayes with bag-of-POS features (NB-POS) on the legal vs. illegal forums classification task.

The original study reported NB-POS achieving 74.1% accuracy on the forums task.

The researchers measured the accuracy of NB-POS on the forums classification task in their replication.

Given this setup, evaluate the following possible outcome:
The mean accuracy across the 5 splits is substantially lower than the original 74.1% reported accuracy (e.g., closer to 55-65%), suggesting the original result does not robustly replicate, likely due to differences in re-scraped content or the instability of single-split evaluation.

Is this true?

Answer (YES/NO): YES